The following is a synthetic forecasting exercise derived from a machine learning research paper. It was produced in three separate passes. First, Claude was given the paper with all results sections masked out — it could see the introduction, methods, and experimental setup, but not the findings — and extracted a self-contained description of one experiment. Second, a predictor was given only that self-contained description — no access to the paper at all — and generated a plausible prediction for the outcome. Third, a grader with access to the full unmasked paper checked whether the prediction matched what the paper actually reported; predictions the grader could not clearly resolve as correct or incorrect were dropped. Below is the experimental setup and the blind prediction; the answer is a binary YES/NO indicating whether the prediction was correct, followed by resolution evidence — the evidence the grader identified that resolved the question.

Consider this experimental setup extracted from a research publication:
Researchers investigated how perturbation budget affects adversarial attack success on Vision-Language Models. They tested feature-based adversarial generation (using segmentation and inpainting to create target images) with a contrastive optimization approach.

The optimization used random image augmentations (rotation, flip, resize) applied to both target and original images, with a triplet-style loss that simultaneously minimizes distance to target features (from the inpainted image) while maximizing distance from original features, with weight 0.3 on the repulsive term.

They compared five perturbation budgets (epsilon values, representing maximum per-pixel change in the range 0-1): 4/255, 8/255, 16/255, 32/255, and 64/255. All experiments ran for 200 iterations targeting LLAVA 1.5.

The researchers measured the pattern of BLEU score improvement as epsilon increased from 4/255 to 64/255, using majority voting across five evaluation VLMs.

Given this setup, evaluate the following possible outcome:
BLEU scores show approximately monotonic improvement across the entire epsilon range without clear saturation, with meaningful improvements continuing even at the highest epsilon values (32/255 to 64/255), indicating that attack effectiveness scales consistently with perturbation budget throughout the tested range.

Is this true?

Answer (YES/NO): NO